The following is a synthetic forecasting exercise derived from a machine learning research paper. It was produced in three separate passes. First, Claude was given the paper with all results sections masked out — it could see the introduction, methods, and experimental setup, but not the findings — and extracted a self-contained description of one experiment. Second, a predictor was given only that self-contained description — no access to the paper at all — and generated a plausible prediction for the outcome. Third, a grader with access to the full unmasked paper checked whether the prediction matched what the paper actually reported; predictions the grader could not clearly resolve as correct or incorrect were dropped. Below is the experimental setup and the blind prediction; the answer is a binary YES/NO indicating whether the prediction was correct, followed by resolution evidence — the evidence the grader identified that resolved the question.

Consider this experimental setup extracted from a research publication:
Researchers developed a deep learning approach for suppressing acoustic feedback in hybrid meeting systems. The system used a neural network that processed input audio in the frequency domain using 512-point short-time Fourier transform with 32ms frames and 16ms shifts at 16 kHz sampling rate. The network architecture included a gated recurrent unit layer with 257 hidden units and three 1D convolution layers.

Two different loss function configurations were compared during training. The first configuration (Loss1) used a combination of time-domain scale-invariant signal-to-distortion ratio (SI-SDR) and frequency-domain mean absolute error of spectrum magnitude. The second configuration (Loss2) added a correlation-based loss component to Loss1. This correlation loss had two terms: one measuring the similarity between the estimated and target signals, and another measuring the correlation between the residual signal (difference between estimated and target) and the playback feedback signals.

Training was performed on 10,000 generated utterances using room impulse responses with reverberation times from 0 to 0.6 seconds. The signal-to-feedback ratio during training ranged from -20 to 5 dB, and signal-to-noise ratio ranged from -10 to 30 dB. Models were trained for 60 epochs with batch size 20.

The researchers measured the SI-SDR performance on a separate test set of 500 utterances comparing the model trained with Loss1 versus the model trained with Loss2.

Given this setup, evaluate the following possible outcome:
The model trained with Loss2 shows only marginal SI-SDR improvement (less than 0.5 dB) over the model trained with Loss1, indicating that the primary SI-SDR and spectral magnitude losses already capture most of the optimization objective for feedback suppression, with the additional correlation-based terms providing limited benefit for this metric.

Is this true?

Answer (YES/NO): YES